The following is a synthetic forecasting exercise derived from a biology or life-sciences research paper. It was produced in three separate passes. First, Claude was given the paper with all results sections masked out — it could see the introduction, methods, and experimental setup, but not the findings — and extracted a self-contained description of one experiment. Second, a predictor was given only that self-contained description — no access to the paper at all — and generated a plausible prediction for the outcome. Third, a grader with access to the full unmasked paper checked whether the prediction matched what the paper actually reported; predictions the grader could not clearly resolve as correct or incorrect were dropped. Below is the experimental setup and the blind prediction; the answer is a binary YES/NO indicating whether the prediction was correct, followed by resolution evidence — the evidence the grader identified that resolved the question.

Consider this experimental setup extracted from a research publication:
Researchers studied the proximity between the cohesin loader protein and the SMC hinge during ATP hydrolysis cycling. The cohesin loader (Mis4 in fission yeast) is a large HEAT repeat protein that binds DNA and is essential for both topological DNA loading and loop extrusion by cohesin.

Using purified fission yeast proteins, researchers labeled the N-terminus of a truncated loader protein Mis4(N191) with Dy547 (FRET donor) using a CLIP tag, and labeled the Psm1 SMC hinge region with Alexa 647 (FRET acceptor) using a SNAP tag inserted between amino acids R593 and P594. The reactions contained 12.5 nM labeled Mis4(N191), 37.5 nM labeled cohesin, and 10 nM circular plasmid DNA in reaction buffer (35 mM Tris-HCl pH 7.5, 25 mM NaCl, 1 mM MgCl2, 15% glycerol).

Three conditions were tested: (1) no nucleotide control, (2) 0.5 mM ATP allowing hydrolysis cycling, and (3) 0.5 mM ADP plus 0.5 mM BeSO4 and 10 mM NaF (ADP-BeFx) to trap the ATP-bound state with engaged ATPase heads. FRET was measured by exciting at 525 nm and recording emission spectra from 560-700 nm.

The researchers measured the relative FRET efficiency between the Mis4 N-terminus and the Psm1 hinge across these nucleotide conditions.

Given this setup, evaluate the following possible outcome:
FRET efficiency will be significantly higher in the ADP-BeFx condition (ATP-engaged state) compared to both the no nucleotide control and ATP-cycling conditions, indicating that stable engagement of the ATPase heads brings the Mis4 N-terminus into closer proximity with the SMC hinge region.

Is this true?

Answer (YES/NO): YES